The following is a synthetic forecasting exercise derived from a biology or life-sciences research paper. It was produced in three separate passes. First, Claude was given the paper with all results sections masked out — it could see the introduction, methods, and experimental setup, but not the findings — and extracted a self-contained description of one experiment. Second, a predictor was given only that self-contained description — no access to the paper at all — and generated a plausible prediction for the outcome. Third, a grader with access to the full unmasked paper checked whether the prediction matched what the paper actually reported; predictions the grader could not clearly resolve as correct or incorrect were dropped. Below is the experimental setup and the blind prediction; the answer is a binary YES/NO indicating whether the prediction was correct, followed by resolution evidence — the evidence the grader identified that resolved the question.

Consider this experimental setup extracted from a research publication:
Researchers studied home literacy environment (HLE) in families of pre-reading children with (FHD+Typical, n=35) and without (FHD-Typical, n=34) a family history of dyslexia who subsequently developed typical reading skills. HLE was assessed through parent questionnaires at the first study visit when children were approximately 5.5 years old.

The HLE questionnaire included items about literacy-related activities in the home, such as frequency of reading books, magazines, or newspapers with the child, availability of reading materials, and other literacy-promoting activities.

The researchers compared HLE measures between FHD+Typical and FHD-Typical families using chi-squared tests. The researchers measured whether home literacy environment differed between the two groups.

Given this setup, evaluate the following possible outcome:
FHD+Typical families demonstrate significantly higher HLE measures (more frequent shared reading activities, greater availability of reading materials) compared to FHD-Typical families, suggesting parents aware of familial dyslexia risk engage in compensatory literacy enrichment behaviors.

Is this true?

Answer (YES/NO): NO